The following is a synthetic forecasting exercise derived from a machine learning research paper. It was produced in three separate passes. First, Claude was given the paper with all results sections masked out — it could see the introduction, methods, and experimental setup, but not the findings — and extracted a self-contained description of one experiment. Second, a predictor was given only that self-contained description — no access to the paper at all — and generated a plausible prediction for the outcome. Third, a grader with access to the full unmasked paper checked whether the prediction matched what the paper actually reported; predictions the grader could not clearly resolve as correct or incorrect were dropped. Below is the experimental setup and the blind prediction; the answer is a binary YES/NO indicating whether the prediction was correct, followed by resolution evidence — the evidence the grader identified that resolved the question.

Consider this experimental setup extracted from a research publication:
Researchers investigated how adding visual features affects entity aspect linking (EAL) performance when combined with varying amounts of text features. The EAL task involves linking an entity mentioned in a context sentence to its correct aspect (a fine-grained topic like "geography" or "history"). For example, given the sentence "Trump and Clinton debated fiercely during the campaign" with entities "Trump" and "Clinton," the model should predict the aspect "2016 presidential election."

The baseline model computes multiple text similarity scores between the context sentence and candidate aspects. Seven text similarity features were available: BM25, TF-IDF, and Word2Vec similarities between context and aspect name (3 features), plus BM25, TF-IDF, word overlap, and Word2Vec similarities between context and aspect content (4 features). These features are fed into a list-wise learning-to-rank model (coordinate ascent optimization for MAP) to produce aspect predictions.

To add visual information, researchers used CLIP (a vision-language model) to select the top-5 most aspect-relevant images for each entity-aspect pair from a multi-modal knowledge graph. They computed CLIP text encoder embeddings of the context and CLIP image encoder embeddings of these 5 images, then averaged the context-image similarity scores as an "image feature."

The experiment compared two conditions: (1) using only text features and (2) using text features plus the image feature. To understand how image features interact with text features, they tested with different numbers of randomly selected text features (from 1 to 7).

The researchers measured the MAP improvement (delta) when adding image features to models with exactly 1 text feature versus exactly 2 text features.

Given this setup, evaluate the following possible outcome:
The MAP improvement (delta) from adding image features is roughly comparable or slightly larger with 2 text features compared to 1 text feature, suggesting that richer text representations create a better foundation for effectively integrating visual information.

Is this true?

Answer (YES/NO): NO